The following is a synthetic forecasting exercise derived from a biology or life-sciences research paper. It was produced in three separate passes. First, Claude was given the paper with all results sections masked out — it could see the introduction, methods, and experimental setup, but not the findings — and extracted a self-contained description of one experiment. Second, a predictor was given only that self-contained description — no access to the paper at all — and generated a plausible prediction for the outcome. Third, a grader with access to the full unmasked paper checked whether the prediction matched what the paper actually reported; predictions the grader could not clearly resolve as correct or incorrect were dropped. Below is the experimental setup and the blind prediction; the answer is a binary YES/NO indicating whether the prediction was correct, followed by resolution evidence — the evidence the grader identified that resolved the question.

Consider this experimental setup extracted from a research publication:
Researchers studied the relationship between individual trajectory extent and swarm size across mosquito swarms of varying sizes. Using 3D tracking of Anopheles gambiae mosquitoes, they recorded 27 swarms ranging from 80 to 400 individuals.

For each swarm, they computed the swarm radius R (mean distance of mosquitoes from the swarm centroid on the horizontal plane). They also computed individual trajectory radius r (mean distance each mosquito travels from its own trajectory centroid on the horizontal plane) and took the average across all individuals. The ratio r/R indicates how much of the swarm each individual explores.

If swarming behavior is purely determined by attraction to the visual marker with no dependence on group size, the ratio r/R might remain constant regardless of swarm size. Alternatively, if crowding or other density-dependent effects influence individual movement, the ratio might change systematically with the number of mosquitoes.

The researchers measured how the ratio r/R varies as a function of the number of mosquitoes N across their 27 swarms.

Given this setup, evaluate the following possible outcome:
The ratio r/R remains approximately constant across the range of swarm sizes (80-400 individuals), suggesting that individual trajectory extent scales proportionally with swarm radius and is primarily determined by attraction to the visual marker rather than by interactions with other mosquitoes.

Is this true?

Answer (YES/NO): YES